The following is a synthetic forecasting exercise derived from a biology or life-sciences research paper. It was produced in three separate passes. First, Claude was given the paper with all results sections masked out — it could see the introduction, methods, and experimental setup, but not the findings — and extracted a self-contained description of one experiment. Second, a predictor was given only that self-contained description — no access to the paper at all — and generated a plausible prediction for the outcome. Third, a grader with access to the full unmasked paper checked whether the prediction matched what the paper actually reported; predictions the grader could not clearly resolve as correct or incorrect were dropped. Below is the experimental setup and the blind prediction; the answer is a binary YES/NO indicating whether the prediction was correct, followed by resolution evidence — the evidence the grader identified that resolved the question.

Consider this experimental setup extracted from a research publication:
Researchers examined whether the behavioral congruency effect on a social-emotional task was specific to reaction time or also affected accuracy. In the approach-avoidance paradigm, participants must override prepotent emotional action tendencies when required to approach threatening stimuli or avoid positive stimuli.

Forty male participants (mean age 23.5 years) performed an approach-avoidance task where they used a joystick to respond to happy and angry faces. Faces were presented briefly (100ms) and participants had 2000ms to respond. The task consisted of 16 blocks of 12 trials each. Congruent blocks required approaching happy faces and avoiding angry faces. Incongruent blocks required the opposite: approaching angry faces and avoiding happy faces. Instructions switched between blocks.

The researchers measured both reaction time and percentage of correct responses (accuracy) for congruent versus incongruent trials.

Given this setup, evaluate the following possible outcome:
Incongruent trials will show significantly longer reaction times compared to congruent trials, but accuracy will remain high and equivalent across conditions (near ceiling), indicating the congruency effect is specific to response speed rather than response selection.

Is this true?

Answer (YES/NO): NO